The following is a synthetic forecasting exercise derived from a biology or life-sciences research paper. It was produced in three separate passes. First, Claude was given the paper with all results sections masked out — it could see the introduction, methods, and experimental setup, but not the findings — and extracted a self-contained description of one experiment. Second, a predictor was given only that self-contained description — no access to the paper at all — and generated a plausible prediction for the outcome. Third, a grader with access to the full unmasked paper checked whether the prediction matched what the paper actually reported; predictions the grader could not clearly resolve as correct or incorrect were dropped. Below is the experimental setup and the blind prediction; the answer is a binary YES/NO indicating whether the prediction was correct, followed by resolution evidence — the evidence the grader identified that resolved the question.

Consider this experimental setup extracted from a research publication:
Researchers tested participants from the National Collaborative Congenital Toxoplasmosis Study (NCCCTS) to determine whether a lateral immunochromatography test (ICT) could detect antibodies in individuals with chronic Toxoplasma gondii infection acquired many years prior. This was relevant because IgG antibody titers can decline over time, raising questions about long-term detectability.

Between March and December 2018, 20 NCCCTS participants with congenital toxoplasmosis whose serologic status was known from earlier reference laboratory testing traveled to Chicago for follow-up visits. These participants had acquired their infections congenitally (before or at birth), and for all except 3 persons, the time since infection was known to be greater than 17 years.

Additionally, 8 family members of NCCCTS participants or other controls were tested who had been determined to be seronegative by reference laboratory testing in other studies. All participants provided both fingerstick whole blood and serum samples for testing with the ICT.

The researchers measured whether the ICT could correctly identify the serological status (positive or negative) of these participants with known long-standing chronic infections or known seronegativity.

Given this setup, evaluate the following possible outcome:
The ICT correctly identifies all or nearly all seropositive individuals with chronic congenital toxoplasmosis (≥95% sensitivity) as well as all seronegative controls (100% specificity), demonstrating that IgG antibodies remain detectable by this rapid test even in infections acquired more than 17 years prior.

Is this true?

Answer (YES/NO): YES